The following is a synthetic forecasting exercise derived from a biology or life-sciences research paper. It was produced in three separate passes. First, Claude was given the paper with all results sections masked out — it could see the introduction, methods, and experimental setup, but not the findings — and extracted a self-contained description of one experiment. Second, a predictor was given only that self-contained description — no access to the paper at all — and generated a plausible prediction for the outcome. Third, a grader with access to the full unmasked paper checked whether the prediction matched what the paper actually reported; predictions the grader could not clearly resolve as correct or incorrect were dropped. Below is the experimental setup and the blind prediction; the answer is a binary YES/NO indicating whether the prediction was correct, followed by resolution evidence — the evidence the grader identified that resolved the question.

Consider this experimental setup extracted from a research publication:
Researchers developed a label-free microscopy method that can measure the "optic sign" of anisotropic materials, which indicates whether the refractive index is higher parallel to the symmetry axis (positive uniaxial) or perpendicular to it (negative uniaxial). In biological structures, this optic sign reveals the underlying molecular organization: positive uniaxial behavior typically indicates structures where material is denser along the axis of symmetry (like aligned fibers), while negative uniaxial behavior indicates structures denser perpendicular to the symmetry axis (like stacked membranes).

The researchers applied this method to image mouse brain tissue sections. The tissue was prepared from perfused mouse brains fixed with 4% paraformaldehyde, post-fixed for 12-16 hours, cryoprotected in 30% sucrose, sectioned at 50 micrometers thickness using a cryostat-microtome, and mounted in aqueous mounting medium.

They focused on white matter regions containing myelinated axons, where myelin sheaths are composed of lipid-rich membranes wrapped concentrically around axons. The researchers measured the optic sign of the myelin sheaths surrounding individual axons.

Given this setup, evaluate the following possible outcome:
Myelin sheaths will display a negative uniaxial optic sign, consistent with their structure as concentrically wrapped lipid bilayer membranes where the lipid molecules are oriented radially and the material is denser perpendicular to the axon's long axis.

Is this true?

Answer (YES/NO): NO